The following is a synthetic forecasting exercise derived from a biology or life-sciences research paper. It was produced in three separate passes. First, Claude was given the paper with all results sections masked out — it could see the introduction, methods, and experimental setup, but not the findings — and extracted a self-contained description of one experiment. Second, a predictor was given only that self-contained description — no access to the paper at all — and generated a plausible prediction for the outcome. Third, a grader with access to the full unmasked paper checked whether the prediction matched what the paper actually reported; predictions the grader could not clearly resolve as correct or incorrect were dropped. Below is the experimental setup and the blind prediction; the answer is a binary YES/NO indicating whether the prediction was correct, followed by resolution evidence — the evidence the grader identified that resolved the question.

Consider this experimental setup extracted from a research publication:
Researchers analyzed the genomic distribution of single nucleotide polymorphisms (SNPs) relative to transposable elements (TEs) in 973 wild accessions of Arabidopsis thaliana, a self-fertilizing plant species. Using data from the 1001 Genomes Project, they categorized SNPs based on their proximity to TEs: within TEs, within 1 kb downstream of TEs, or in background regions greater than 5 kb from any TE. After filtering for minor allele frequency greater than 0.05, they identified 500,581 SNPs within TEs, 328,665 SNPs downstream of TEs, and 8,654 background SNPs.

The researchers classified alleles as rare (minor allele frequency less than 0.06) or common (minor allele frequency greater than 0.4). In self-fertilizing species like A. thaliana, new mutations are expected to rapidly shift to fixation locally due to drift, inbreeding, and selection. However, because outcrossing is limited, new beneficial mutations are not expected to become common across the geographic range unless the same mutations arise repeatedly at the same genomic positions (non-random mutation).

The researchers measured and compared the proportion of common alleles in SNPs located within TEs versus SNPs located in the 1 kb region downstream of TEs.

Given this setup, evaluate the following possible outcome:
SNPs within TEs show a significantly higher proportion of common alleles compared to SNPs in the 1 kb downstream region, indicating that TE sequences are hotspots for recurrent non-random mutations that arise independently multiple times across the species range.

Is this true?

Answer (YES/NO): NO